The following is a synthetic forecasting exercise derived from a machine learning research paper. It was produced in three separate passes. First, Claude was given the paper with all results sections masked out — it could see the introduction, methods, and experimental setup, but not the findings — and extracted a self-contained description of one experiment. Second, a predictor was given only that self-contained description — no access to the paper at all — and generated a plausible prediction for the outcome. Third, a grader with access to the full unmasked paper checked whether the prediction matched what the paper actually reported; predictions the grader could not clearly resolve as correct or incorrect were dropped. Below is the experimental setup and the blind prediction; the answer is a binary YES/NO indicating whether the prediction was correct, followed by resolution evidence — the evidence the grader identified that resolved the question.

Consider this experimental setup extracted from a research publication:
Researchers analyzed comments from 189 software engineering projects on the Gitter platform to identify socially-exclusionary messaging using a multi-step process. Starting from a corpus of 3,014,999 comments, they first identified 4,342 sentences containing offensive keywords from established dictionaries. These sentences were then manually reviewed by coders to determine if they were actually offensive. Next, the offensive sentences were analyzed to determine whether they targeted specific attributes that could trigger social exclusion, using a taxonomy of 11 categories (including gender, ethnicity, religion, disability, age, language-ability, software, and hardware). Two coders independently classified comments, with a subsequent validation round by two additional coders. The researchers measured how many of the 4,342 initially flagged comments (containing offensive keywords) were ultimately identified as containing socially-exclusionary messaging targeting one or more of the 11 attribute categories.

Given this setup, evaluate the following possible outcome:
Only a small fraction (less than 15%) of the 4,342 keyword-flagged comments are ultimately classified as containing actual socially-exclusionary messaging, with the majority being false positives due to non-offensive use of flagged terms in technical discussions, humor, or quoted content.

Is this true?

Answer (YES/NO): YES